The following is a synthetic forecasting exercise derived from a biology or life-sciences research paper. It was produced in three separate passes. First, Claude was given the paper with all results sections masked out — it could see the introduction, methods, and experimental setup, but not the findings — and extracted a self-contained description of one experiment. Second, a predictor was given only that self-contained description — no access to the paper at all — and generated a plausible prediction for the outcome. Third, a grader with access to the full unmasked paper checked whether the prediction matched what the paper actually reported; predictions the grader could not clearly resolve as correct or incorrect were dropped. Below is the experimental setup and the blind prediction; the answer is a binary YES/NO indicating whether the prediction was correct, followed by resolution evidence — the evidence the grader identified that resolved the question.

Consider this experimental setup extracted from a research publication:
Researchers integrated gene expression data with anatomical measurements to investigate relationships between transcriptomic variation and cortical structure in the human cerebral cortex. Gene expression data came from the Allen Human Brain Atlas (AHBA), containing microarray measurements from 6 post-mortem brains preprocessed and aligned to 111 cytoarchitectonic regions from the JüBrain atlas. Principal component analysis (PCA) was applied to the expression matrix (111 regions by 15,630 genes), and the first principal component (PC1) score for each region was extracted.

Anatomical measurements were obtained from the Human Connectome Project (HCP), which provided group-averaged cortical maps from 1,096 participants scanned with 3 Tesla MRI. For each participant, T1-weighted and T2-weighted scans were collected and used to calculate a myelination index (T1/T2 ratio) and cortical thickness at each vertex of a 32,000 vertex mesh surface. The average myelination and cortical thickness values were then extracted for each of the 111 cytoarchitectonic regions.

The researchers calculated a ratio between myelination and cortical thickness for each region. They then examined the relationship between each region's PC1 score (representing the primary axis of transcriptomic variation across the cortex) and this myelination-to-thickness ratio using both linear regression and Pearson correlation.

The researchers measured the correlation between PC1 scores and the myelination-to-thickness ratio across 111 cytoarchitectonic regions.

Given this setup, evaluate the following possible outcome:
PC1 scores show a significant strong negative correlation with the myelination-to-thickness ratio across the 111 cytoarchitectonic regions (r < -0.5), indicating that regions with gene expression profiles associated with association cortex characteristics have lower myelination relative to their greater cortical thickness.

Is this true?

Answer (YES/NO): YES